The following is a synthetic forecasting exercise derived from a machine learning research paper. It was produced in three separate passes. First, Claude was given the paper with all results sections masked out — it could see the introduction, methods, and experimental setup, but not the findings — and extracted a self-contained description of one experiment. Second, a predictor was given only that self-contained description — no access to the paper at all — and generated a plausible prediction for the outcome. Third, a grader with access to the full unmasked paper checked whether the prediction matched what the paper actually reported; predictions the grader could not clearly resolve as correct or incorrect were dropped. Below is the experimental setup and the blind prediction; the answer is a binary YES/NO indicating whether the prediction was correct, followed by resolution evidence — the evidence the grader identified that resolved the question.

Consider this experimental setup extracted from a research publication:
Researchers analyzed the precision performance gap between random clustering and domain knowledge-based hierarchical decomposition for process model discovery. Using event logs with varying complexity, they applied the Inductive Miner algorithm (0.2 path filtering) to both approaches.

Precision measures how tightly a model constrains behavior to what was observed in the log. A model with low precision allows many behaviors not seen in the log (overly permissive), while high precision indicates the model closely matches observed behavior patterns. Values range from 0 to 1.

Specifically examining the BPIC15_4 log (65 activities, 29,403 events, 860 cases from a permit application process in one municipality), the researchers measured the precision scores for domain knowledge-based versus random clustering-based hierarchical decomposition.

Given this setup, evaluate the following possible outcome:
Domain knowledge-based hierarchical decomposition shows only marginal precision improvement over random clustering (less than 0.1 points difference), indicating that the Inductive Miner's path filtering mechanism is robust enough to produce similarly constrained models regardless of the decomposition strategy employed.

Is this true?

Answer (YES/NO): NO